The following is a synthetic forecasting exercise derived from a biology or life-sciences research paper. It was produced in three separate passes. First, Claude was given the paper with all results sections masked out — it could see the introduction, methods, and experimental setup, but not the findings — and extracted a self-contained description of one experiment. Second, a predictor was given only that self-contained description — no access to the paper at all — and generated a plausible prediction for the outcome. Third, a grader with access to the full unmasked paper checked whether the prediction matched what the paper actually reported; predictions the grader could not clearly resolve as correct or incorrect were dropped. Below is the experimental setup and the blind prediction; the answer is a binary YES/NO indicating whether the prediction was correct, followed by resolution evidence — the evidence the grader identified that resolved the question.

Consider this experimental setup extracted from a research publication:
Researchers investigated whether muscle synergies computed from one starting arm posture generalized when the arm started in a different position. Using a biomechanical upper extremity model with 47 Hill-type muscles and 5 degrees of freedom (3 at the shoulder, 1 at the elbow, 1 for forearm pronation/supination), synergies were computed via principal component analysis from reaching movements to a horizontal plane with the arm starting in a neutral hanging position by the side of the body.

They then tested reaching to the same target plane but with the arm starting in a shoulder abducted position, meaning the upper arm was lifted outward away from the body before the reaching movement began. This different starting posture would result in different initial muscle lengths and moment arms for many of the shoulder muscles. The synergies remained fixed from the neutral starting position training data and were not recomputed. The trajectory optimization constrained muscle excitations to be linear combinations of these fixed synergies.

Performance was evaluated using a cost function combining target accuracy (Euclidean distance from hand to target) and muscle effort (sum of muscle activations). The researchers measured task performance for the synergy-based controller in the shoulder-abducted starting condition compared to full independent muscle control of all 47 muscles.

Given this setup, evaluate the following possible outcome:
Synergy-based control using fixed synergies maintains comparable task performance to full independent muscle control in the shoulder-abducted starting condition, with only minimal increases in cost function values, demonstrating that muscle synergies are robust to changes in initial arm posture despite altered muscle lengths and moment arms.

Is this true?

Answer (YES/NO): YES